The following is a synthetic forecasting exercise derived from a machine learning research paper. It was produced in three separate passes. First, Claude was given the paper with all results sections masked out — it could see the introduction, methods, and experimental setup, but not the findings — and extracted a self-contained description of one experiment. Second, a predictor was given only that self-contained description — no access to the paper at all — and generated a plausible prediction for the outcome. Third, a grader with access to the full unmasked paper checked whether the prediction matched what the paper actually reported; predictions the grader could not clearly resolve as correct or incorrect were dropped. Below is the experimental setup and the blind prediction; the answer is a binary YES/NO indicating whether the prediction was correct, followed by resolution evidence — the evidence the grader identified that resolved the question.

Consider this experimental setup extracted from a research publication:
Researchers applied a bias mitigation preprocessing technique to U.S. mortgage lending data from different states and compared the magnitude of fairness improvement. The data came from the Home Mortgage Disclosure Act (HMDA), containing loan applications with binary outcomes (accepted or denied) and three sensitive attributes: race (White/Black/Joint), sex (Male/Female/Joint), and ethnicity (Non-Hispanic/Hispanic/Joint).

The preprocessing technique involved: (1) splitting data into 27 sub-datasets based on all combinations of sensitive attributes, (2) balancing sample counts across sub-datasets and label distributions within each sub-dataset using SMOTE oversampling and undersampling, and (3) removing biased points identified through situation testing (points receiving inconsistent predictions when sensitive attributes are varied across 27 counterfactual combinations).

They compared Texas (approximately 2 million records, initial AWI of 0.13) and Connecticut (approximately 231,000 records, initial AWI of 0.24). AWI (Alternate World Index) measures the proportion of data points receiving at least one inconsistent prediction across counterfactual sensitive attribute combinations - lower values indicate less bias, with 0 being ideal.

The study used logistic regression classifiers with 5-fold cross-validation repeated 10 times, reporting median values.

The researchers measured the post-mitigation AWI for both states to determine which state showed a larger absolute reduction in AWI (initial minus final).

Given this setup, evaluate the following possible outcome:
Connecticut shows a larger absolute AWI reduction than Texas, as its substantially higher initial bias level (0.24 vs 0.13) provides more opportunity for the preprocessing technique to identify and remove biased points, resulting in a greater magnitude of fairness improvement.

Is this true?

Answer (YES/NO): YES